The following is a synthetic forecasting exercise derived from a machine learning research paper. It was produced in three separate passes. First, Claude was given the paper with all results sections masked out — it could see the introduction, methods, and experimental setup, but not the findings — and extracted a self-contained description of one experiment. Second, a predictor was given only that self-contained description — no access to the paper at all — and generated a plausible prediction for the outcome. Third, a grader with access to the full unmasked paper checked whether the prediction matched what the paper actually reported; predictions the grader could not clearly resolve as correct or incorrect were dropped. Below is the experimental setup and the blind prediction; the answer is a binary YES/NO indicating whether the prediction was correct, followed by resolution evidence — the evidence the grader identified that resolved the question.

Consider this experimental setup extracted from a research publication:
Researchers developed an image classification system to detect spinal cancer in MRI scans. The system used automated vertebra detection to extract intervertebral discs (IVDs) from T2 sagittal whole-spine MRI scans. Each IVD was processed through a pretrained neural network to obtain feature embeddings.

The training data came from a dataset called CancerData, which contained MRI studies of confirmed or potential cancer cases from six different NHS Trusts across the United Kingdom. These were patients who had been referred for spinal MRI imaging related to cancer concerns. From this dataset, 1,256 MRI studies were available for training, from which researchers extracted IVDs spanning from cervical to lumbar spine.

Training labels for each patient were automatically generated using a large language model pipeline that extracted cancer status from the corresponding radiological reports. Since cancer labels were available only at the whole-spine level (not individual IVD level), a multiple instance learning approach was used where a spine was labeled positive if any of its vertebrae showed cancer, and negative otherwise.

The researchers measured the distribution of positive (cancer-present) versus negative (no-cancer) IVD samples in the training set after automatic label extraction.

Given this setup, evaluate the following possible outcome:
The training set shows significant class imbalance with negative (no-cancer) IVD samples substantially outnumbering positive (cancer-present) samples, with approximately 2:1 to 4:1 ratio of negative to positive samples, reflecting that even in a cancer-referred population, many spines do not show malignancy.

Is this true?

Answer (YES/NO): NO